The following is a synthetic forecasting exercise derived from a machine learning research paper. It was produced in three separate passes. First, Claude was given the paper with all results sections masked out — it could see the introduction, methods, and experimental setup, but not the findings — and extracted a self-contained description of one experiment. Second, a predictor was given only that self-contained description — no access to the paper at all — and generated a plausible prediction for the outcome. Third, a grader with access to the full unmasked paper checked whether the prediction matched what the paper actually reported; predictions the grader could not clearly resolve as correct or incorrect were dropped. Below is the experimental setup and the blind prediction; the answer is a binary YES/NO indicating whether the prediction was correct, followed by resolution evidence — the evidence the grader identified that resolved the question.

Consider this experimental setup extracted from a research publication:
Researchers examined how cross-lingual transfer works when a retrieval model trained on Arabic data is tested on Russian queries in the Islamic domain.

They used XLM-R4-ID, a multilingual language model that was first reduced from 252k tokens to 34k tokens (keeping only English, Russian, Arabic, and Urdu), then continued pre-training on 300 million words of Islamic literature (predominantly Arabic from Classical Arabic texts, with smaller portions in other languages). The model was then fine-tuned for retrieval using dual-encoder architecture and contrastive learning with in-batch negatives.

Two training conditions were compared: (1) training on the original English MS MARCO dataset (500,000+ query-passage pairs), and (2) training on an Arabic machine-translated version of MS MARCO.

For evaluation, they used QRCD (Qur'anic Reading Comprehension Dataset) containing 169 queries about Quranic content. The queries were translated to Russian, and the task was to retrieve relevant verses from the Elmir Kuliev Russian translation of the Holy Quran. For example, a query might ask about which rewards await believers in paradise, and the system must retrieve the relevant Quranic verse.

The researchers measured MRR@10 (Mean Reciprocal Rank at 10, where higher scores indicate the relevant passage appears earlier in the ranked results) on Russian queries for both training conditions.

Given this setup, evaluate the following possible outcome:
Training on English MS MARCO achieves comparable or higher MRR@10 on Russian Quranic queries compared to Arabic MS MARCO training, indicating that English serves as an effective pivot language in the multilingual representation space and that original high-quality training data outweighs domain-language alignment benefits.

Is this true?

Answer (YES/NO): NO